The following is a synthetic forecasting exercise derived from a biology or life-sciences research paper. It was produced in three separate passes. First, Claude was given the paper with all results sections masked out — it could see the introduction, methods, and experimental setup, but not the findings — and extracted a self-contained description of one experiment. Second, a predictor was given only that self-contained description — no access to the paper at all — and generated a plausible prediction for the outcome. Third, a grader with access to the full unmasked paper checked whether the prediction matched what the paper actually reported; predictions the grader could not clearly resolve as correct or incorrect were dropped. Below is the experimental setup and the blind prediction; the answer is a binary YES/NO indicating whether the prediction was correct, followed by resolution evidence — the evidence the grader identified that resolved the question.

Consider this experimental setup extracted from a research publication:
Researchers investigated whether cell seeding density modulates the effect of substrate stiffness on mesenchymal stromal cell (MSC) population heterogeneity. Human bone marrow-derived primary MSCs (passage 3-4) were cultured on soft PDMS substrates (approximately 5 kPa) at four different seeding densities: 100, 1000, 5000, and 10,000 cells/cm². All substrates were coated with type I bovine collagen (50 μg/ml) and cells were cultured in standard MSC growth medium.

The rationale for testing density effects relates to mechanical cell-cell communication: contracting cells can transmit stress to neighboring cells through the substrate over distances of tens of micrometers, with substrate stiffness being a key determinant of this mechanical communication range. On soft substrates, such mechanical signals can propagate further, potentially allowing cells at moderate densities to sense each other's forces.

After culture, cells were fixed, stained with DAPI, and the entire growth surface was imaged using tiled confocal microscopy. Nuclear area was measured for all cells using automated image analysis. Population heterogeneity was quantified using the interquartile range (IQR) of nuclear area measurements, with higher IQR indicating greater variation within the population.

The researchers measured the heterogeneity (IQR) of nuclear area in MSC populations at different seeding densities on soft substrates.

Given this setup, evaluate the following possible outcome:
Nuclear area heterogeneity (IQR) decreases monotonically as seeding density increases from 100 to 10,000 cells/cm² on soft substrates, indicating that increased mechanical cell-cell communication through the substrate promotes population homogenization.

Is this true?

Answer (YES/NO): NO